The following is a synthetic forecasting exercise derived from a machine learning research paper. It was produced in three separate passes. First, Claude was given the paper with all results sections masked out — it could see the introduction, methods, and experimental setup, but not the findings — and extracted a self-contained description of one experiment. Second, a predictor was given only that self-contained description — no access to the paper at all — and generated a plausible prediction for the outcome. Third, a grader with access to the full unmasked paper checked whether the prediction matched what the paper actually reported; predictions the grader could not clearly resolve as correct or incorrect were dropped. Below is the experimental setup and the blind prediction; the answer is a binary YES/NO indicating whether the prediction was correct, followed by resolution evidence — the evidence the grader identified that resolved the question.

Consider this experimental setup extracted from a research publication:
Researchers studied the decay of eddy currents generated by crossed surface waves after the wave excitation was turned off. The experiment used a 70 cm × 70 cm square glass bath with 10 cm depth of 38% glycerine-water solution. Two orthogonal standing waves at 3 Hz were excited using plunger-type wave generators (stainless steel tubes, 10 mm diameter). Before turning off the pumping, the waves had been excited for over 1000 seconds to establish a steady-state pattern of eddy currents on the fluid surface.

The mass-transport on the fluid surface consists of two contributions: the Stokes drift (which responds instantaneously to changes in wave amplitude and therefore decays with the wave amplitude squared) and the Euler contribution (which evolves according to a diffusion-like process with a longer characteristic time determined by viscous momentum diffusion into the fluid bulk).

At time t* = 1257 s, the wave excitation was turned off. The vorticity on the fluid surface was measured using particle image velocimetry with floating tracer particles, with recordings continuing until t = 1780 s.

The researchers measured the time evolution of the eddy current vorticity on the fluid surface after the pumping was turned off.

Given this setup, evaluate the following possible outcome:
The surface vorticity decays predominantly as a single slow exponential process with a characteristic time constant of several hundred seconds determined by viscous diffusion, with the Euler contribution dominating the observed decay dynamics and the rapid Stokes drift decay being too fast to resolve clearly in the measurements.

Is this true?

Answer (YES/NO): NO